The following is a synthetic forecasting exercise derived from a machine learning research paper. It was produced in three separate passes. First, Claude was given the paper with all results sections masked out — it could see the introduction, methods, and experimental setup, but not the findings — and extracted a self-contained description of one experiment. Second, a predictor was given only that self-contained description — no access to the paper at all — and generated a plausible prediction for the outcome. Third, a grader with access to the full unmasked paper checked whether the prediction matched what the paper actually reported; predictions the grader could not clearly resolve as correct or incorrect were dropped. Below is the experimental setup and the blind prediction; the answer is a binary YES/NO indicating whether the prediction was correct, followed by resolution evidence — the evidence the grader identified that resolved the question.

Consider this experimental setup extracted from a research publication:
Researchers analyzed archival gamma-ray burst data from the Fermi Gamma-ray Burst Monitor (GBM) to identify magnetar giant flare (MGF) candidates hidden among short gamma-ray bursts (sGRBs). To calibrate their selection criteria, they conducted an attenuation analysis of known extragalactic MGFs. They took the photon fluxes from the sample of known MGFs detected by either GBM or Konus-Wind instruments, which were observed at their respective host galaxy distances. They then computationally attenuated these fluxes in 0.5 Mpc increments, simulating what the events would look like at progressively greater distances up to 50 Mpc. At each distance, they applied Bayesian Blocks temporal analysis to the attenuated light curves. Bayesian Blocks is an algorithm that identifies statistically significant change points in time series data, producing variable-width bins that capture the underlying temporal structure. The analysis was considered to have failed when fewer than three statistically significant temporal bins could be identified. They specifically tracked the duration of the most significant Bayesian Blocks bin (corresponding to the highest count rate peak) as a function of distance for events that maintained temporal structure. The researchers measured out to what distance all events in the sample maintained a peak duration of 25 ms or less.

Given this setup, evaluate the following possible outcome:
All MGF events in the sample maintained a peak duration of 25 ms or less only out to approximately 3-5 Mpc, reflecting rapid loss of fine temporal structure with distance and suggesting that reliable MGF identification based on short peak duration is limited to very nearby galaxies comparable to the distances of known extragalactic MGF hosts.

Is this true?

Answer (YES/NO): NO